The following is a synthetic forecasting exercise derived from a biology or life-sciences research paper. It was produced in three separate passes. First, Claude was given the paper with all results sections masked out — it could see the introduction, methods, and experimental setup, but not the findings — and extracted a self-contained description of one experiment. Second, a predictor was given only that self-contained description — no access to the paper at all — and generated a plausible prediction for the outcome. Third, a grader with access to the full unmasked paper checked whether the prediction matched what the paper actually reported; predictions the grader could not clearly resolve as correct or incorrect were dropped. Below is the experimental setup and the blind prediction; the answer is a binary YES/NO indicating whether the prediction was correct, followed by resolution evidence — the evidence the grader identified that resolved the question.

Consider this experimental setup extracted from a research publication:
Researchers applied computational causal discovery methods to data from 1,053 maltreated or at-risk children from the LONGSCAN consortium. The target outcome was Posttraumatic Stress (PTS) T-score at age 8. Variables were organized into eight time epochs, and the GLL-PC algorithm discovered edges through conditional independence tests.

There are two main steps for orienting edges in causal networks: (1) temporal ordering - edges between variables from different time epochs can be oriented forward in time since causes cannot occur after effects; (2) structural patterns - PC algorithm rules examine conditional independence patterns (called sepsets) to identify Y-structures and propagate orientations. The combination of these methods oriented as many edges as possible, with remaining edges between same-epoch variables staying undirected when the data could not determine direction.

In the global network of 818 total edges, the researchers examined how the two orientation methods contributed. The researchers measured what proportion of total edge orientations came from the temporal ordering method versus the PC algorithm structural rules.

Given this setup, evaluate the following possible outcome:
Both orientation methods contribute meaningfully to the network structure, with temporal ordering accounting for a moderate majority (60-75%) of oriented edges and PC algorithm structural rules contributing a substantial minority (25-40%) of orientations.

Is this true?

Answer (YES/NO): NO